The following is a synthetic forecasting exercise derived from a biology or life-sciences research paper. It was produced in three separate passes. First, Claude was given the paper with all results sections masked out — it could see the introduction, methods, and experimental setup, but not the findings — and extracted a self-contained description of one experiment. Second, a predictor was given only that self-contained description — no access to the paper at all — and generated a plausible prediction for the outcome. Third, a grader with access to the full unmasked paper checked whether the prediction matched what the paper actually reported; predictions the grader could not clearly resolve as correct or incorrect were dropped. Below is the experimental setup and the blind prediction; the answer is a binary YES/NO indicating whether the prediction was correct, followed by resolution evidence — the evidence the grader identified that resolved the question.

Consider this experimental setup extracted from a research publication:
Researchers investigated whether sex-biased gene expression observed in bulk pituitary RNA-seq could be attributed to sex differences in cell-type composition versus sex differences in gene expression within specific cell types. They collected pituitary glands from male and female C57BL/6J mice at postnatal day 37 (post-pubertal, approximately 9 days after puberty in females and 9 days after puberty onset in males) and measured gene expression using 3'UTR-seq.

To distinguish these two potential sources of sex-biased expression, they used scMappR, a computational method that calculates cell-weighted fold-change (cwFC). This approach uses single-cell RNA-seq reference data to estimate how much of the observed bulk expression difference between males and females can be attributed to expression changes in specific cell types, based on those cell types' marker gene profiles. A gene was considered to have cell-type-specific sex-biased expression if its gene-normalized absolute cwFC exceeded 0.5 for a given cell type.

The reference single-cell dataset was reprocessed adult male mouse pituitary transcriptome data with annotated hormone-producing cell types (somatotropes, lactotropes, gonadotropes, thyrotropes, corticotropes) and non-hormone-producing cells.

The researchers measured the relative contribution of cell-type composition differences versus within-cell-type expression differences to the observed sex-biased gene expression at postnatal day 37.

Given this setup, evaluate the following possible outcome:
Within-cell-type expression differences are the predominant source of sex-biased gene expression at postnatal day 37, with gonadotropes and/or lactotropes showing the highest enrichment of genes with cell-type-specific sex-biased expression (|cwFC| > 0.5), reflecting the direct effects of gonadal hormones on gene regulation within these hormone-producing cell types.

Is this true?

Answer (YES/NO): NO